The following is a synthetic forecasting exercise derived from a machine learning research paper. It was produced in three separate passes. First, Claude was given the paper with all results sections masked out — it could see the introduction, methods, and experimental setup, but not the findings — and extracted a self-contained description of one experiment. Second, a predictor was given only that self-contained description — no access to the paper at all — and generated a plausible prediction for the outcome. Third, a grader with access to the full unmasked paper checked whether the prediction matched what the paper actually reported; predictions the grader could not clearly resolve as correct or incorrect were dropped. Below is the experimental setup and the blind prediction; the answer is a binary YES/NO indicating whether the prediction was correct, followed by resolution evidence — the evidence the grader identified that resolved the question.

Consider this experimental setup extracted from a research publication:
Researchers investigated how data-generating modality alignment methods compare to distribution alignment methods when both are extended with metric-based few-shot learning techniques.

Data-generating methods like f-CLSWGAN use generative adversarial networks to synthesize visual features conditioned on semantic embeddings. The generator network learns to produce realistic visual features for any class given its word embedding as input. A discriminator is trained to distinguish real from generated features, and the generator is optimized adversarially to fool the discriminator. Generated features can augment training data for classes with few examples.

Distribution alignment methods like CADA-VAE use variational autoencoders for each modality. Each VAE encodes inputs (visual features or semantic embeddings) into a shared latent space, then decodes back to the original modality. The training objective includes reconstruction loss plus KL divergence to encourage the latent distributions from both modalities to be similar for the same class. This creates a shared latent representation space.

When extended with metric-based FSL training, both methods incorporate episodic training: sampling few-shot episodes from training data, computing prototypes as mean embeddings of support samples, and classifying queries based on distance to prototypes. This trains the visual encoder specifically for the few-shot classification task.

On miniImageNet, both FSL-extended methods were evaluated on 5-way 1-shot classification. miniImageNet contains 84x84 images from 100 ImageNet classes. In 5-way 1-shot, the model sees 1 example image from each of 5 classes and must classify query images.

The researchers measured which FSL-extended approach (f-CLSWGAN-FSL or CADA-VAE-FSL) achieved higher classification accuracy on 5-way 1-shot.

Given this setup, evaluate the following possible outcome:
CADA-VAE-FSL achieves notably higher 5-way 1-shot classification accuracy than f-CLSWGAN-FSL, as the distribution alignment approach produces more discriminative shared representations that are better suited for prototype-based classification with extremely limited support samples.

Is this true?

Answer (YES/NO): YES